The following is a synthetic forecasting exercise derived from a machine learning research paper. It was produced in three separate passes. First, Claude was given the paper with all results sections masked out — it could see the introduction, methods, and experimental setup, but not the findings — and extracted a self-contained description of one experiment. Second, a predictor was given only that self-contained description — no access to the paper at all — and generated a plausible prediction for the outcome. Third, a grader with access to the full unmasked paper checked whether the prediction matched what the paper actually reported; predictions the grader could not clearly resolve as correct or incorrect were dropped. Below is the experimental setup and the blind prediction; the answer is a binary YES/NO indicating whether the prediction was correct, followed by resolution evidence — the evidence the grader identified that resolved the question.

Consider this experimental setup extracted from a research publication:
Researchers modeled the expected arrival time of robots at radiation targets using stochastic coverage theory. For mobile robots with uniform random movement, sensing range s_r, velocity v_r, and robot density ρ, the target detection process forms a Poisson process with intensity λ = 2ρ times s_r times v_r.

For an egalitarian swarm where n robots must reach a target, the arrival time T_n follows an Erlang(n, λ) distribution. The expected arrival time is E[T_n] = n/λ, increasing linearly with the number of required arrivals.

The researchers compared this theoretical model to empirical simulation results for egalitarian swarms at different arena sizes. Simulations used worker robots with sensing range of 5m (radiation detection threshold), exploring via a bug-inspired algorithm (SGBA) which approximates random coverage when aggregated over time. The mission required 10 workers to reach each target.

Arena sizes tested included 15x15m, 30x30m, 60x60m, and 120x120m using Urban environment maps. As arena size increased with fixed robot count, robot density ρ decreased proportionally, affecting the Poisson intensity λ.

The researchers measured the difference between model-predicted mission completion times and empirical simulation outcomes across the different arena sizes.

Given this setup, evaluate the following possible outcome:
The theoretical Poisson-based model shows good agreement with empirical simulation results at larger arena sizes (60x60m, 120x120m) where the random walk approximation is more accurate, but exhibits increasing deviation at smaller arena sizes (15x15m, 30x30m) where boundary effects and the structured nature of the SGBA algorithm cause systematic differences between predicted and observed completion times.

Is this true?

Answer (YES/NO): NO